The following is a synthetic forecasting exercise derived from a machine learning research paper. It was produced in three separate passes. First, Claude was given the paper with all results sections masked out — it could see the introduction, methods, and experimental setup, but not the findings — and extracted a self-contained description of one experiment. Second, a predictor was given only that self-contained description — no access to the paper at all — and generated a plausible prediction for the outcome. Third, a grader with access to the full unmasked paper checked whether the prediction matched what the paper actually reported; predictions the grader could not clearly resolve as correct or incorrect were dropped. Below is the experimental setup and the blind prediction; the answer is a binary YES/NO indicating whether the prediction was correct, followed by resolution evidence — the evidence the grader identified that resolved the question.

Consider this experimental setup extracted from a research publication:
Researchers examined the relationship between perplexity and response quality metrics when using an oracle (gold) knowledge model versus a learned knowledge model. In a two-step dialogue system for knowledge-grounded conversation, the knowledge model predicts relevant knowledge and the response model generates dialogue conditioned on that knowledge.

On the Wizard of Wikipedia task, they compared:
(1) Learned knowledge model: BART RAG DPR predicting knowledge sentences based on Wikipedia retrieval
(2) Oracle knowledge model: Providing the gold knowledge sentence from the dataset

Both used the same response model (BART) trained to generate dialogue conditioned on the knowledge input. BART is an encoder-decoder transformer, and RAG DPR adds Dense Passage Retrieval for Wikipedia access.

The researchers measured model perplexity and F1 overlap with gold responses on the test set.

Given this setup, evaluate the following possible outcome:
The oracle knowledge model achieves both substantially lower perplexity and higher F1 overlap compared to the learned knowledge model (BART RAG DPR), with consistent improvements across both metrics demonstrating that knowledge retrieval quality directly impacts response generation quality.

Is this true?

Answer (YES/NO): YES